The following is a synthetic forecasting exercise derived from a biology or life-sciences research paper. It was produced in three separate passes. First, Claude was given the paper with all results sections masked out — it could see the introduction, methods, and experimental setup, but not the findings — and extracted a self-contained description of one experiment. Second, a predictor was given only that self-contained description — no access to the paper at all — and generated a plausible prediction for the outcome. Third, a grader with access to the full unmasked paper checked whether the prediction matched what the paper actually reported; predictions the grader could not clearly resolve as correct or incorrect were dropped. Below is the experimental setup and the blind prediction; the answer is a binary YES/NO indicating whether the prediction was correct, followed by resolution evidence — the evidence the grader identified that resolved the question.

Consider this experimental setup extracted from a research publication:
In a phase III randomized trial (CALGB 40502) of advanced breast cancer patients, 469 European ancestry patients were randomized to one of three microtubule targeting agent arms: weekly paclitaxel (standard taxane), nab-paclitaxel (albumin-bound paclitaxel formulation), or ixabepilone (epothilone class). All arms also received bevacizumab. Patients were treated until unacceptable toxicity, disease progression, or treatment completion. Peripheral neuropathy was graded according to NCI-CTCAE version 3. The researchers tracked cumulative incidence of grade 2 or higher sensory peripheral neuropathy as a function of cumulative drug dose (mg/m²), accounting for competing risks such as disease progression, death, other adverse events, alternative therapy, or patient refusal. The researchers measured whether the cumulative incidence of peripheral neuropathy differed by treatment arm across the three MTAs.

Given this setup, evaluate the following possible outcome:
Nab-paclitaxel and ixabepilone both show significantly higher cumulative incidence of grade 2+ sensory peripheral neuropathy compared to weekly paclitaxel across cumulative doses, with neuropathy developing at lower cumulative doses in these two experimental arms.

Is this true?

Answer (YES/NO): NO